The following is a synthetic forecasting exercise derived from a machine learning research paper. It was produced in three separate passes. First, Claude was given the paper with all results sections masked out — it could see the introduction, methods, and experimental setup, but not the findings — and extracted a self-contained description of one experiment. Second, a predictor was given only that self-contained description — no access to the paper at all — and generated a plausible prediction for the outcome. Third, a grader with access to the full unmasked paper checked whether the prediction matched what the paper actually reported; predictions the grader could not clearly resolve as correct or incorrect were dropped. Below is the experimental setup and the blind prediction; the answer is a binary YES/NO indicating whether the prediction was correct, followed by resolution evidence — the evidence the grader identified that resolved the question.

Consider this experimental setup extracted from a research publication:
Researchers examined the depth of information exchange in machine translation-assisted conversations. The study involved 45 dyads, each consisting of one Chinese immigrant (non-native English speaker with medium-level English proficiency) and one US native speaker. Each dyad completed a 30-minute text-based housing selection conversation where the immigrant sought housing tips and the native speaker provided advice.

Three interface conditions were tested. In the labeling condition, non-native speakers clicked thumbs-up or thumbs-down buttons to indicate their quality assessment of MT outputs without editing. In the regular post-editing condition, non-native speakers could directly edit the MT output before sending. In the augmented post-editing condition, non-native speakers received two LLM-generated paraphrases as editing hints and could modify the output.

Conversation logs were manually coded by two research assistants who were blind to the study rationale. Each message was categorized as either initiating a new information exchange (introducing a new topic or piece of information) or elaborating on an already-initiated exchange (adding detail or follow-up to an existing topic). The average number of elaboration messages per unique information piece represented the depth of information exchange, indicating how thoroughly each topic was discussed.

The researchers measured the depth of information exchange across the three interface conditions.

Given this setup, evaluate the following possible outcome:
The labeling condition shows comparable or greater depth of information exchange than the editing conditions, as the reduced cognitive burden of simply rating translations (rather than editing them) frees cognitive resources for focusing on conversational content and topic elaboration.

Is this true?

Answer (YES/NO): YES